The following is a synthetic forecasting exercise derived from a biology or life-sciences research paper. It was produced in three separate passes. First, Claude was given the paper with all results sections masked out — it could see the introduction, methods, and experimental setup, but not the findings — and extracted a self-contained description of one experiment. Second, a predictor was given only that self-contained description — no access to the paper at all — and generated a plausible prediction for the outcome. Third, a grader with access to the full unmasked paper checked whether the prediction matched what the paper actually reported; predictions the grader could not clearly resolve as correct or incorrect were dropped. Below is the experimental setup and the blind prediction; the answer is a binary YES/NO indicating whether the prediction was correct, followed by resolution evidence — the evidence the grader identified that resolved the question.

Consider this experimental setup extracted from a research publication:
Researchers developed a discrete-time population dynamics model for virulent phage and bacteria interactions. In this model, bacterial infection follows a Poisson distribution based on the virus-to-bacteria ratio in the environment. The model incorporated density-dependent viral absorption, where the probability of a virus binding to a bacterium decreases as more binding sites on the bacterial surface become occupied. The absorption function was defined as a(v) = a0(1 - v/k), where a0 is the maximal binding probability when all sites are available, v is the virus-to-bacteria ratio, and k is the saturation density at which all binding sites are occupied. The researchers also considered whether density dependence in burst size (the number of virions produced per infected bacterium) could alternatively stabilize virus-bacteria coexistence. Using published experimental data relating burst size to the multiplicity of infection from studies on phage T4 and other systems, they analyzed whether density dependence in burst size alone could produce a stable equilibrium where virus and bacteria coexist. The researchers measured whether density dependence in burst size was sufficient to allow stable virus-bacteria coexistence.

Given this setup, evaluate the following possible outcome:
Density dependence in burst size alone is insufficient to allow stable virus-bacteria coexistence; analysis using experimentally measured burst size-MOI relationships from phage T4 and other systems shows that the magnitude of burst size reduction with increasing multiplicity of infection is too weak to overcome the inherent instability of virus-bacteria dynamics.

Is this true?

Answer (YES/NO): YES